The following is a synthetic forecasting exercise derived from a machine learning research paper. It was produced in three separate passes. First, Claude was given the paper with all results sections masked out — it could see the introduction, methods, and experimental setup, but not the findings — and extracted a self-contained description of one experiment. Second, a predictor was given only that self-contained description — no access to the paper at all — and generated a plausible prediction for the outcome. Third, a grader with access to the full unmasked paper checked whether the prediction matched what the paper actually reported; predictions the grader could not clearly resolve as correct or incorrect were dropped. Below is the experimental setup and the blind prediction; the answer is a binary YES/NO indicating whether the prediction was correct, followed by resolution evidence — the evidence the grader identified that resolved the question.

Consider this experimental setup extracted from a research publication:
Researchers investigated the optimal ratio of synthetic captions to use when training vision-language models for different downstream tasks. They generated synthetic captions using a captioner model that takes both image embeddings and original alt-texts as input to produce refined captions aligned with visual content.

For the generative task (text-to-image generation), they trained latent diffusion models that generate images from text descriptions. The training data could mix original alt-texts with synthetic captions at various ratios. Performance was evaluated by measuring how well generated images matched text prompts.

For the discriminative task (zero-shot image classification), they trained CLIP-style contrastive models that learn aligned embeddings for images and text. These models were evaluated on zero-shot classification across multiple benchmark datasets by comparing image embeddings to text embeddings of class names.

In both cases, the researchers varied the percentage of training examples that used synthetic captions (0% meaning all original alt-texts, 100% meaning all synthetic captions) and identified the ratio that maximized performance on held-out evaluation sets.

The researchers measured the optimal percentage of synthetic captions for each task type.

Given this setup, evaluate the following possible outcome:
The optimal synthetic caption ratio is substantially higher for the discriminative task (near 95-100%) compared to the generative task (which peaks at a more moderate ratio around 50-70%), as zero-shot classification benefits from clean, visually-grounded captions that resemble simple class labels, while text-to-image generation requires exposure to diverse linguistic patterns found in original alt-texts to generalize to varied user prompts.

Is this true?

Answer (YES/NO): NO